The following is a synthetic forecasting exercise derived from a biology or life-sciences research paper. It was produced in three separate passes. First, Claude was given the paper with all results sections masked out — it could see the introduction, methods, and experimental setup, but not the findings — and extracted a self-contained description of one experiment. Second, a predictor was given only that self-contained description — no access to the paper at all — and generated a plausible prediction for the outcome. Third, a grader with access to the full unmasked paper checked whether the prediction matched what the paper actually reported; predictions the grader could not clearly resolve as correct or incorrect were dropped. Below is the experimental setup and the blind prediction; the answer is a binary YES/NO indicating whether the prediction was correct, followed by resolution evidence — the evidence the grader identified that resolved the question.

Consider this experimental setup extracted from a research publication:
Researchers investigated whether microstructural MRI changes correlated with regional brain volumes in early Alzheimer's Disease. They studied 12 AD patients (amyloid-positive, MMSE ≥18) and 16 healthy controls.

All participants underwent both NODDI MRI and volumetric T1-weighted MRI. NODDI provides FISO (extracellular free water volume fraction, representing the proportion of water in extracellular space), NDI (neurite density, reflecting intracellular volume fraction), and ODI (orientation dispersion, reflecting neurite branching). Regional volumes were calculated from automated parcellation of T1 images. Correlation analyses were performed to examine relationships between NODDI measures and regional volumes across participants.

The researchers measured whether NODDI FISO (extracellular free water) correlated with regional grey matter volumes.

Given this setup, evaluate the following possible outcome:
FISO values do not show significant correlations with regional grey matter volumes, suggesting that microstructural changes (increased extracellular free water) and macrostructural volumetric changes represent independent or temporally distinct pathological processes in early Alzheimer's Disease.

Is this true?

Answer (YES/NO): NO